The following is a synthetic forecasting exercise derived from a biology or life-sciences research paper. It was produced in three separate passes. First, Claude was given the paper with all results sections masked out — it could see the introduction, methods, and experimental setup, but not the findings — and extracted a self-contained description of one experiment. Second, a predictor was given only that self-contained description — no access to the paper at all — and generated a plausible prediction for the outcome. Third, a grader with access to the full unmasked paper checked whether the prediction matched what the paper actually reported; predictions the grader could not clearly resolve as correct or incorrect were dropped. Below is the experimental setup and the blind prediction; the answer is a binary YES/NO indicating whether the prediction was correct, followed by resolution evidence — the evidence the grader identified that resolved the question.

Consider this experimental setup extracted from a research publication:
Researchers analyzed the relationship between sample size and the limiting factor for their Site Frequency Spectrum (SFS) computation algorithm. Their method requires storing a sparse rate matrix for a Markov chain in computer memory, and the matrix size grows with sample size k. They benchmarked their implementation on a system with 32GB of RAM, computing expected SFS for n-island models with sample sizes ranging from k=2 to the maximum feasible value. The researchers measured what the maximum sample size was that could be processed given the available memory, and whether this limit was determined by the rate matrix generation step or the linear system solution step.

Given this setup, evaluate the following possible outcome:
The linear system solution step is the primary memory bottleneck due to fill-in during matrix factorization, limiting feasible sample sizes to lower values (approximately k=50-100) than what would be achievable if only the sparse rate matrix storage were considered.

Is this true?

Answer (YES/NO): NO